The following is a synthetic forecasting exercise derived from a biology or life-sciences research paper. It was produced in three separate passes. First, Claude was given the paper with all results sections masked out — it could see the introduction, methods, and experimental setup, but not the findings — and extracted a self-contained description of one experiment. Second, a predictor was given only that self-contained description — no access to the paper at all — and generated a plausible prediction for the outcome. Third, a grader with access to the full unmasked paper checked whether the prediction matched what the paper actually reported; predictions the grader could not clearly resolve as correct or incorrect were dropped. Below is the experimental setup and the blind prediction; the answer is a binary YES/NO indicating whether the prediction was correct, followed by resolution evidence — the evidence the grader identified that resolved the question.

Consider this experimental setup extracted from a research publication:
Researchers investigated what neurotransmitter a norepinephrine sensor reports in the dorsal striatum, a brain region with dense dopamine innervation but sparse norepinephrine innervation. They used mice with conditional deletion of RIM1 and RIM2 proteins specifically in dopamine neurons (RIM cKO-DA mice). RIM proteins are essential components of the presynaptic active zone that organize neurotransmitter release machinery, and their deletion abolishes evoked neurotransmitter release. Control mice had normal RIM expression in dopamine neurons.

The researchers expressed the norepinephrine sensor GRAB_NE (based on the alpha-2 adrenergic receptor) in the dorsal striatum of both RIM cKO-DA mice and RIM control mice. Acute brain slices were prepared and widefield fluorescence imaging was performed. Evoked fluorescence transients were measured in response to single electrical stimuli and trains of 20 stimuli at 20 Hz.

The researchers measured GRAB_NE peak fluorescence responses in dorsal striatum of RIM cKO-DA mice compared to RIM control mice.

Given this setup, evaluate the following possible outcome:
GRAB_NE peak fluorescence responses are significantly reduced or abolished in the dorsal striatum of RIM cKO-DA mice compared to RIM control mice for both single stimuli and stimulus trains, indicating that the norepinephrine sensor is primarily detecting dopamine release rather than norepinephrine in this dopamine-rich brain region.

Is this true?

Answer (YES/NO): YES